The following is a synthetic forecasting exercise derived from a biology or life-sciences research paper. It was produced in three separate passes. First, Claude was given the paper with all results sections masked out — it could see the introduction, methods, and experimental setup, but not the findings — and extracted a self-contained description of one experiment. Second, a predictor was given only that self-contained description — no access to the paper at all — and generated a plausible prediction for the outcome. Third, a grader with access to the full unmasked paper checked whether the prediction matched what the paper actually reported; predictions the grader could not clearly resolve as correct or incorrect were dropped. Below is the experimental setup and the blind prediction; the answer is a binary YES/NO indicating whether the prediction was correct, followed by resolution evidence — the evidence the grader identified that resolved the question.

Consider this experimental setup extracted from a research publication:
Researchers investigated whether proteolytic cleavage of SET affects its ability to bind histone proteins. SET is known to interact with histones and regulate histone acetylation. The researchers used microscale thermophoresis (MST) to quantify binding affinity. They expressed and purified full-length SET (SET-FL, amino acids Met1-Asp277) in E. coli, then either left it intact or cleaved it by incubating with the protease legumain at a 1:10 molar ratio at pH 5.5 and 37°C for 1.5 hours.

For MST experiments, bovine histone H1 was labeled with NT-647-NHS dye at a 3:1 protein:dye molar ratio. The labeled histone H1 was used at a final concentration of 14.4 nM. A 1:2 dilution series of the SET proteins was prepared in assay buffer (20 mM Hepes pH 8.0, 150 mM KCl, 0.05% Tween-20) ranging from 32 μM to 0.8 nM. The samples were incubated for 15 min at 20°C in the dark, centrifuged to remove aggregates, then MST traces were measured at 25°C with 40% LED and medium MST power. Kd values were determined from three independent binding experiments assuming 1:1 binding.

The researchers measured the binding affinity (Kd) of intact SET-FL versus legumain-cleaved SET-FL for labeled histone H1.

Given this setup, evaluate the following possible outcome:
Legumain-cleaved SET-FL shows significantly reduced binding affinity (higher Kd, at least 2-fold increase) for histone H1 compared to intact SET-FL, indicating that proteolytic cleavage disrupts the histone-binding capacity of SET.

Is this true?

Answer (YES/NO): NO